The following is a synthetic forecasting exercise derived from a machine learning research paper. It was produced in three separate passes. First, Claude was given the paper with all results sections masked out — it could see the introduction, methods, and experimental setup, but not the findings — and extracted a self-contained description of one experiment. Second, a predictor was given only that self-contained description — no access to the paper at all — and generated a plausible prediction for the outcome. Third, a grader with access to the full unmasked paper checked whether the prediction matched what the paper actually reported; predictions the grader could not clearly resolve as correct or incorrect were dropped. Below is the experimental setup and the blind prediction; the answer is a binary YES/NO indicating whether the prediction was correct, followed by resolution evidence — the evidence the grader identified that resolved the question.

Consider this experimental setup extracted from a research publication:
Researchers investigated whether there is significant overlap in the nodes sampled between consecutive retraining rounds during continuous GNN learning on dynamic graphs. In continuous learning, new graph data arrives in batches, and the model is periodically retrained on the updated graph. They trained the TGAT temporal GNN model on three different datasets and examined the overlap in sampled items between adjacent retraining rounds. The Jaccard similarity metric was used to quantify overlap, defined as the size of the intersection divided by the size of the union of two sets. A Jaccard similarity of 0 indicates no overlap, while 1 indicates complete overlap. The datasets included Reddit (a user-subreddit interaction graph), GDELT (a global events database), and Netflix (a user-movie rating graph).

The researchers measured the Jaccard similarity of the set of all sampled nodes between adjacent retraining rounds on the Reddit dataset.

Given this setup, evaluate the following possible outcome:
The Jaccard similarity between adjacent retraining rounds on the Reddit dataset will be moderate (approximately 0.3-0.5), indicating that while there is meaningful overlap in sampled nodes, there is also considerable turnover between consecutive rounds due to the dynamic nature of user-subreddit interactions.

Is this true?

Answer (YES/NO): NO